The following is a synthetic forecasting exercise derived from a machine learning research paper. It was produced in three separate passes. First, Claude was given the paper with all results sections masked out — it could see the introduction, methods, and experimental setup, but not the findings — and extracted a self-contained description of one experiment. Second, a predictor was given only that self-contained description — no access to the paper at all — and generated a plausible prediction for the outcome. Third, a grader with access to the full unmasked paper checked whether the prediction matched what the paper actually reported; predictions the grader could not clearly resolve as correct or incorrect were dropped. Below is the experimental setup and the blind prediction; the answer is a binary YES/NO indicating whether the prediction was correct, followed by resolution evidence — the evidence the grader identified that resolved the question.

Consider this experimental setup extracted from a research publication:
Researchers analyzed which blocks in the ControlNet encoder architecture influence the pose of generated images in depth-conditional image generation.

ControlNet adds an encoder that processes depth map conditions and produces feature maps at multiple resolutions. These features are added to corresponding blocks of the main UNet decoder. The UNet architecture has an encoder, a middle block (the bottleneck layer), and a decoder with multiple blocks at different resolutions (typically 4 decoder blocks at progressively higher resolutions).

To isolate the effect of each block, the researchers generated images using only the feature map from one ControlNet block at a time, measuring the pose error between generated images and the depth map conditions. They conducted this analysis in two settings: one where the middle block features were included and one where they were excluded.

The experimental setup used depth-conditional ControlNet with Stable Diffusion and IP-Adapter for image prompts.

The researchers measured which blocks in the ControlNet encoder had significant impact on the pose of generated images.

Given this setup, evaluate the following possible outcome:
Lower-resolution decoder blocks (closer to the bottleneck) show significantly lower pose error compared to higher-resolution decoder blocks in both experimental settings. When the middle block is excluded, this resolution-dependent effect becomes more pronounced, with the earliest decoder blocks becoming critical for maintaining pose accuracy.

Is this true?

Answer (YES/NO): NO